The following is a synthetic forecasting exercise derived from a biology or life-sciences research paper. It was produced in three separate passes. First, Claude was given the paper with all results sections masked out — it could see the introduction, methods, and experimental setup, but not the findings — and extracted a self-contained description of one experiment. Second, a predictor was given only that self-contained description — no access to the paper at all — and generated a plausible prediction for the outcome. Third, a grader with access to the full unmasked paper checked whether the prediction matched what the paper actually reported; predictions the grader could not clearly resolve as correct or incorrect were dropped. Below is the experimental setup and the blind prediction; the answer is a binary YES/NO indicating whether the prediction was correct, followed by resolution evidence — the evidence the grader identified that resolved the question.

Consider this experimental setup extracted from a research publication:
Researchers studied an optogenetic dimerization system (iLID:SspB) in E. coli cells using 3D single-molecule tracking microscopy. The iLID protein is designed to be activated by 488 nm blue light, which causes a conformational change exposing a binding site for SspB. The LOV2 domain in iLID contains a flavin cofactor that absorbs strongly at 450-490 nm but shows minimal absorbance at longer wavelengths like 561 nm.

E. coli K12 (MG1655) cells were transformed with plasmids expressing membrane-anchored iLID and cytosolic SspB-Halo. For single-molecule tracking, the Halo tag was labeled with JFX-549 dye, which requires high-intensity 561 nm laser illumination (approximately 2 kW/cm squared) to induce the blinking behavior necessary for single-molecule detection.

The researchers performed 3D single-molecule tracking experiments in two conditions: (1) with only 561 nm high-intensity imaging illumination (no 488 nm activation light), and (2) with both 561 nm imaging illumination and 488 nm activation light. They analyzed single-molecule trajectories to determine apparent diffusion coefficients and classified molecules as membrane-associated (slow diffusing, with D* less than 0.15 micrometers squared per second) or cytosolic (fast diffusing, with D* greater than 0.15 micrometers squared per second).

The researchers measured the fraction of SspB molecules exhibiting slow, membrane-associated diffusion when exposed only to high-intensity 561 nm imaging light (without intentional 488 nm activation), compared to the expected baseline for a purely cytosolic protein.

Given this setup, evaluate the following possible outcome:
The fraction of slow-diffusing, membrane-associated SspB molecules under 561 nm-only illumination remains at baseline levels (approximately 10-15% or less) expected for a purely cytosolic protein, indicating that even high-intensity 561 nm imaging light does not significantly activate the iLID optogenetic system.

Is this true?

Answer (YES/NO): NO